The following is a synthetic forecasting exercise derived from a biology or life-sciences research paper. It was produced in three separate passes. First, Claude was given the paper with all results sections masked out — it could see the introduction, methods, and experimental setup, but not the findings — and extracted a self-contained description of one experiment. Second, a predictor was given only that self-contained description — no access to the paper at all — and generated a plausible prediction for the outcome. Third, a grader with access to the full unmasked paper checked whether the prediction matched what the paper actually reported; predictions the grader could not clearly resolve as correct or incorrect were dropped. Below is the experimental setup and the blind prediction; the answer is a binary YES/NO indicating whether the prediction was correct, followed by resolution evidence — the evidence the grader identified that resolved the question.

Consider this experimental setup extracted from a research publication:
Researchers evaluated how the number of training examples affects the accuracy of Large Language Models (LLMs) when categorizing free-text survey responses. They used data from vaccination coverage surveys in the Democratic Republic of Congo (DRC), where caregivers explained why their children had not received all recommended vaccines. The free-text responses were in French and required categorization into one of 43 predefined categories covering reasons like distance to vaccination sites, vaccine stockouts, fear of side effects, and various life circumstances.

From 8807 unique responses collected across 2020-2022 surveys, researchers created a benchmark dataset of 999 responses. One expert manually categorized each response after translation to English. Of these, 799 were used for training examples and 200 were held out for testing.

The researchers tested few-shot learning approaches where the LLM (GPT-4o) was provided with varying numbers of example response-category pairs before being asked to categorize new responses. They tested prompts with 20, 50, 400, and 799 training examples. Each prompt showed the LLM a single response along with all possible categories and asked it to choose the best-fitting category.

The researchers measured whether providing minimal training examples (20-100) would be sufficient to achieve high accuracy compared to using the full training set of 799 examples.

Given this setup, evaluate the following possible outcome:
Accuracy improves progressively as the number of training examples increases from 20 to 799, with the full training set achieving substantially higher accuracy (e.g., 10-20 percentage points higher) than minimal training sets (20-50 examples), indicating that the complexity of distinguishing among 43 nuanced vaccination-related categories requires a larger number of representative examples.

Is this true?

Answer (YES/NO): NO